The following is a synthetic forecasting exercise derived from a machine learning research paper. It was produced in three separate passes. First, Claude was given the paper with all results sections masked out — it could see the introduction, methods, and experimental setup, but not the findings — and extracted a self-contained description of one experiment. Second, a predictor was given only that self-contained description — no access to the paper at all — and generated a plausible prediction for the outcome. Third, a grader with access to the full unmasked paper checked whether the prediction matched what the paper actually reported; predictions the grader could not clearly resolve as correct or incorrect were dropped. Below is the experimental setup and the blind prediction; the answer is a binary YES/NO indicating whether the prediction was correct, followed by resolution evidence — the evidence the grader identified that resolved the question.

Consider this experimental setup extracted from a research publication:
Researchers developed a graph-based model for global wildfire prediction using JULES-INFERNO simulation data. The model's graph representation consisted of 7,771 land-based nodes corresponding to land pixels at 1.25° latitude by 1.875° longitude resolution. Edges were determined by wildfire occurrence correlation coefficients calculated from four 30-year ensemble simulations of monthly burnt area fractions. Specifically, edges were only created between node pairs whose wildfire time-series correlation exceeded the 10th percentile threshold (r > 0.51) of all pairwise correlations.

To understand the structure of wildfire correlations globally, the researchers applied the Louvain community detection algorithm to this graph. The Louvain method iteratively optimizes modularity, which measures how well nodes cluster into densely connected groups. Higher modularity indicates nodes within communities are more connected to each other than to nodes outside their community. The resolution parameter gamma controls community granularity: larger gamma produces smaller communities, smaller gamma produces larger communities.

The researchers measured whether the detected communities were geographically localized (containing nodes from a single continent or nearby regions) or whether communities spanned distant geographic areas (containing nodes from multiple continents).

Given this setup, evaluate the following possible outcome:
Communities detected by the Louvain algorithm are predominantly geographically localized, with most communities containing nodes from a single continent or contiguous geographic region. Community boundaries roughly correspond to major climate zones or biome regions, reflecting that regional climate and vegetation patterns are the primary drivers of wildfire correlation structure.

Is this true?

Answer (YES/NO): NO